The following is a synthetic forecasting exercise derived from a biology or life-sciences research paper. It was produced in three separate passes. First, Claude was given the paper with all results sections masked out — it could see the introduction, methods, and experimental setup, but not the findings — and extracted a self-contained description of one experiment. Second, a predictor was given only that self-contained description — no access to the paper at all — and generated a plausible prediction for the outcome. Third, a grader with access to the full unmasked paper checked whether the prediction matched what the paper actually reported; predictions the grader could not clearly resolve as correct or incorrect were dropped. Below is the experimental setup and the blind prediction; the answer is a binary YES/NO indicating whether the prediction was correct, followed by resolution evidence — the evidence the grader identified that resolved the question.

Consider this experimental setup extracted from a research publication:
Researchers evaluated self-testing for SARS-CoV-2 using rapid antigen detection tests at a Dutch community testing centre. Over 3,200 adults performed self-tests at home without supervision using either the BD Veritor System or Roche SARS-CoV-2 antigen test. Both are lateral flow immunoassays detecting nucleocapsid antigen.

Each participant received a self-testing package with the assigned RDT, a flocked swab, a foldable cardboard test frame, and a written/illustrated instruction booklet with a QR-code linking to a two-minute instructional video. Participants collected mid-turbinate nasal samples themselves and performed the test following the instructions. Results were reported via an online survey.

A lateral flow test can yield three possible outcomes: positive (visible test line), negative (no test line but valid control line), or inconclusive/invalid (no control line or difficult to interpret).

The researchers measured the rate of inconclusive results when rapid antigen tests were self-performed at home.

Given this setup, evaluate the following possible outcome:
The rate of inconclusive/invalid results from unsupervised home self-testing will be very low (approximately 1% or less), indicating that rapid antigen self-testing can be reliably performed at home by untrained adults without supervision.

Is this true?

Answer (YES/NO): NO